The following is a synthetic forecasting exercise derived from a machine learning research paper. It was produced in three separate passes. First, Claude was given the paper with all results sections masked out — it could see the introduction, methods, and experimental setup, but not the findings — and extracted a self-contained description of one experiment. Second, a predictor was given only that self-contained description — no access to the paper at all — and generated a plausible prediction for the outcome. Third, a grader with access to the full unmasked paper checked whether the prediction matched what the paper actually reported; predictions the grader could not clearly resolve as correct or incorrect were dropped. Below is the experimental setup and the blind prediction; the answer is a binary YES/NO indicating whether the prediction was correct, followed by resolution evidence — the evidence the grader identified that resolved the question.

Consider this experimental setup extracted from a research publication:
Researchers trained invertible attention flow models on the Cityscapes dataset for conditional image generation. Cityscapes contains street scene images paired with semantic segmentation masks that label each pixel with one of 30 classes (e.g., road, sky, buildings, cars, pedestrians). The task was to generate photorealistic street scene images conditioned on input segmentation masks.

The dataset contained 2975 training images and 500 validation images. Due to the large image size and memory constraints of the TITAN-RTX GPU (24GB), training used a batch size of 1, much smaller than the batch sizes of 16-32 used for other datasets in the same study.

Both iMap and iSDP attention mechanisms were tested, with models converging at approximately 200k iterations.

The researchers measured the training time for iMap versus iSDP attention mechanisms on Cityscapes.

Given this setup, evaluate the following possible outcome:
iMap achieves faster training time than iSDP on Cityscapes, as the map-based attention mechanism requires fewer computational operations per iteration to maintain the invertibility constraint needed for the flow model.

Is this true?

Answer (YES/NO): YES